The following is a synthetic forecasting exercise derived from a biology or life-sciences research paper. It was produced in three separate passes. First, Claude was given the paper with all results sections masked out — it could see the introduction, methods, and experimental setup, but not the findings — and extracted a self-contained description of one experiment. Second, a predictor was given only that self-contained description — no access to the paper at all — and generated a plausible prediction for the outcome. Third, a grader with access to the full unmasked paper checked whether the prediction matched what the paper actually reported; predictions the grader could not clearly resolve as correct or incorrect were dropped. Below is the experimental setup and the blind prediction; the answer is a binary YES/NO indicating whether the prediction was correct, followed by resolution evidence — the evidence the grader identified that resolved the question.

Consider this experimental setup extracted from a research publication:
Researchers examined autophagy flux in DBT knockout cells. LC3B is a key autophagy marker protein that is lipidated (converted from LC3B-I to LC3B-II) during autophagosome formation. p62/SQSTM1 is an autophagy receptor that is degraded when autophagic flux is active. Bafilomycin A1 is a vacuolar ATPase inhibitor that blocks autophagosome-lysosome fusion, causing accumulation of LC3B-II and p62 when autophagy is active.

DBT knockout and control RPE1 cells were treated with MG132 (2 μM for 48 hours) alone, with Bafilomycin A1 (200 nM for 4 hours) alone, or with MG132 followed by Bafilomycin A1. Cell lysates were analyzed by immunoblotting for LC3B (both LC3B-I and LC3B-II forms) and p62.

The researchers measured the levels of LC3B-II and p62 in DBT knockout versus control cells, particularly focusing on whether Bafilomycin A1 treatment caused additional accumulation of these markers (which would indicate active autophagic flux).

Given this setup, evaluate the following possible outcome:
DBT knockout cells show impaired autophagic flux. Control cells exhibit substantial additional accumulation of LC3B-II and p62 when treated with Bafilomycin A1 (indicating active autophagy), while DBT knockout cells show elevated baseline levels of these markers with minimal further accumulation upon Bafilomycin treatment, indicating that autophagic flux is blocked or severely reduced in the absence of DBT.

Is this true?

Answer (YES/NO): NO